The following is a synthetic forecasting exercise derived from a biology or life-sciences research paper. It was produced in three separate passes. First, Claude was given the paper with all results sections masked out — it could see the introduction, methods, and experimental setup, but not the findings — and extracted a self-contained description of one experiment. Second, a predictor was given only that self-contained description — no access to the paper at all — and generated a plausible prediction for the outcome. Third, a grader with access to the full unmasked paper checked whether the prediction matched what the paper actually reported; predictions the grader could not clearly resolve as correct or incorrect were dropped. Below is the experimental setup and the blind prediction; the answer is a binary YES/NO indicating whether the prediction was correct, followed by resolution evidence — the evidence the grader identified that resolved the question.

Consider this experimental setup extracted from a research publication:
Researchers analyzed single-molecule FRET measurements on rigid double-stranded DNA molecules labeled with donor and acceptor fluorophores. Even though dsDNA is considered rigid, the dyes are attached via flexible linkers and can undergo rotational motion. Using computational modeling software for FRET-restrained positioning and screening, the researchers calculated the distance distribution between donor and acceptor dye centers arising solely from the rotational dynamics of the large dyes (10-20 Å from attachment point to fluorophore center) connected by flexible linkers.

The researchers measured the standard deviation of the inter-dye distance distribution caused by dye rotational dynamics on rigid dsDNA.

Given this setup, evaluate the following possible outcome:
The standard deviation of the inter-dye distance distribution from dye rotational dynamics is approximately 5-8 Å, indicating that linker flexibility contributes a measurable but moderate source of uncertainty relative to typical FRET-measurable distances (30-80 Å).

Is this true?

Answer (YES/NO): NO